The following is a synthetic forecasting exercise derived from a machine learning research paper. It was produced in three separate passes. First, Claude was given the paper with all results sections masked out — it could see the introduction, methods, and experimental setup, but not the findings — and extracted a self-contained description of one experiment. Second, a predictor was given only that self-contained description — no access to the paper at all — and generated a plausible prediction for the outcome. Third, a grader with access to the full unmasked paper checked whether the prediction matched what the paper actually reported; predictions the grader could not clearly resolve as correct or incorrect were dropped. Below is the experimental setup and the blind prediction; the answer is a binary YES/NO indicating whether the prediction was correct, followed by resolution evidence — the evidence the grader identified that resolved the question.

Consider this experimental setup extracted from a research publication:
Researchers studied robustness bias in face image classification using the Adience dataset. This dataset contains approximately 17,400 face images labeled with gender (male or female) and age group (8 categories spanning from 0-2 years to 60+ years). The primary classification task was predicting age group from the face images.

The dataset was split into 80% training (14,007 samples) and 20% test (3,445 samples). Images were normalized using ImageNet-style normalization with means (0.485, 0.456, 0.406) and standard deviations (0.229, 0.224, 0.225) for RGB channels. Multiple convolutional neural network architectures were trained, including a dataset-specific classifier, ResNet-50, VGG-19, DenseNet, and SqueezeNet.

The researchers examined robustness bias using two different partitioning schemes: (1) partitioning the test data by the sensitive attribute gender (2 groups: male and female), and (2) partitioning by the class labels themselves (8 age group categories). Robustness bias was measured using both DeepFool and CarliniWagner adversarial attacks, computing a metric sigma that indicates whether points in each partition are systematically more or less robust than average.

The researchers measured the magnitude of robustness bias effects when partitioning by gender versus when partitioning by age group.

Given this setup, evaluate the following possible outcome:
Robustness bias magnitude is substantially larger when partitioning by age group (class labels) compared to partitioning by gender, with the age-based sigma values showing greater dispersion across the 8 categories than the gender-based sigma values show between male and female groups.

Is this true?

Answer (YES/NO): YES